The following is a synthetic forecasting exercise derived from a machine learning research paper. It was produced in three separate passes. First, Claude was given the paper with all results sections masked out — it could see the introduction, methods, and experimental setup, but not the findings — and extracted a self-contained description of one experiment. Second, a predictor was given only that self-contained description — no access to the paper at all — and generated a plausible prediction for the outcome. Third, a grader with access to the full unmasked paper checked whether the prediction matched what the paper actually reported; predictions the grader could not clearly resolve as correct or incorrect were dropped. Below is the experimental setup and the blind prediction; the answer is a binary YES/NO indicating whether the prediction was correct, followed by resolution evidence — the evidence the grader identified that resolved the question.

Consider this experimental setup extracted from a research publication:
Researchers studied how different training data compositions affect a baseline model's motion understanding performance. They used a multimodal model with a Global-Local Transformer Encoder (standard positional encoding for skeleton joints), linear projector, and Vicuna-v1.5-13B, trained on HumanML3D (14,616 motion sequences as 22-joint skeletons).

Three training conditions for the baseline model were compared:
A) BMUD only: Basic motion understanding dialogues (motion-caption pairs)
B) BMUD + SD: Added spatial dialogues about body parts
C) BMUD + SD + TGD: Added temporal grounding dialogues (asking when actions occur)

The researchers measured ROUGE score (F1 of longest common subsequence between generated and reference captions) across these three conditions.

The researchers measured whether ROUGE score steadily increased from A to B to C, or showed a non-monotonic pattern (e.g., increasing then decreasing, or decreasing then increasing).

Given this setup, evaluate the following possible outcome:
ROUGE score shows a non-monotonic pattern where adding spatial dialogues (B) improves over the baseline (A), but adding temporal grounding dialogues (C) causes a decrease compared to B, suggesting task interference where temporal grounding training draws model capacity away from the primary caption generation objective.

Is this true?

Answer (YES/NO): YES